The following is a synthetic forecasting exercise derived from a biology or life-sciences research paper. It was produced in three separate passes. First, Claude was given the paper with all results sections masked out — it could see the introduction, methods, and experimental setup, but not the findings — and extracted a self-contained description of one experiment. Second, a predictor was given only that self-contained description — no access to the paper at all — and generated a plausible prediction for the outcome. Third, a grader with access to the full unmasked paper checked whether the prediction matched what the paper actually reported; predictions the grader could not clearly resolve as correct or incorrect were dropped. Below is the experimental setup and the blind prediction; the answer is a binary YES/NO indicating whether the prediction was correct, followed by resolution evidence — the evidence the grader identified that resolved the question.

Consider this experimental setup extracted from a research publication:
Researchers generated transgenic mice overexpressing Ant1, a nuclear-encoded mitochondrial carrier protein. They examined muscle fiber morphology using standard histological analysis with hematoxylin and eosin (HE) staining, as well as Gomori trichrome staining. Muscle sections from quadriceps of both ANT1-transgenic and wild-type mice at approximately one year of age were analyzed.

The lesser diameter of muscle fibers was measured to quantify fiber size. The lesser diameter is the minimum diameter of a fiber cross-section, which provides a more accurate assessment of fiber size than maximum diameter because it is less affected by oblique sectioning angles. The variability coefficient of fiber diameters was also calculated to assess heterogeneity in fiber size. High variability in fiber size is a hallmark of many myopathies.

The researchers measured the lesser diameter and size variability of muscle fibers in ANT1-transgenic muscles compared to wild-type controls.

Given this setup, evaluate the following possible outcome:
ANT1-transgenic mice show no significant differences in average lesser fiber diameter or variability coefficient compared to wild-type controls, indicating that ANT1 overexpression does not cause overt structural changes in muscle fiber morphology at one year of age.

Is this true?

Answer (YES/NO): NO